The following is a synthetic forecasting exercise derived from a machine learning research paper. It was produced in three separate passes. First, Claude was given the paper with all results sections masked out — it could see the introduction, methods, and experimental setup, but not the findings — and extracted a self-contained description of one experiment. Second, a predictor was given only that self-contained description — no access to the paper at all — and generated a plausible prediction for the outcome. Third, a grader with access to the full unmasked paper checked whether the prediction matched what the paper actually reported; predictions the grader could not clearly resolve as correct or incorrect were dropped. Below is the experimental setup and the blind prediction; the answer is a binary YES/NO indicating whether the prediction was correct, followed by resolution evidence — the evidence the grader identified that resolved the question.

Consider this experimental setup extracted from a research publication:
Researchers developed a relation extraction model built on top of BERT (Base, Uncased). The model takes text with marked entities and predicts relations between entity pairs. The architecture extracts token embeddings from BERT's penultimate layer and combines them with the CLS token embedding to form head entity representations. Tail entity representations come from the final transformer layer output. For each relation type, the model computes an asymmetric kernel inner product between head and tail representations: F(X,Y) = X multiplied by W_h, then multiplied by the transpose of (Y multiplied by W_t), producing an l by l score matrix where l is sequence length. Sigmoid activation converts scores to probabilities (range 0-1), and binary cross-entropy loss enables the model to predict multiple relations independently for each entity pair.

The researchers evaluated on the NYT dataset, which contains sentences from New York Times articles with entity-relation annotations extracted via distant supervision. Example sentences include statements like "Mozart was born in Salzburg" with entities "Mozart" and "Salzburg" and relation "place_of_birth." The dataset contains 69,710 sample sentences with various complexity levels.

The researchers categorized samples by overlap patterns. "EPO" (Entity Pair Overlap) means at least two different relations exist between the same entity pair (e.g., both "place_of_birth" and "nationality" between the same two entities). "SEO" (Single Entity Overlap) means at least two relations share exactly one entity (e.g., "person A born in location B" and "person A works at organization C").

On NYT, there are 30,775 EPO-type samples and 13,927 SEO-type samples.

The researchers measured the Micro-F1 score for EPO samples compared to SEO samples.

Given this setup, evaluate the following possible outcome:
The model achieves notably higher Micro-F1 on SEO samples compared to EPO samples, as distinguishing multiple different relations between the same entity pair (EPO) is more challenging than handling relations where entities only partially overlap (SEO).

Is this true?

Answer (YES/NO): NO